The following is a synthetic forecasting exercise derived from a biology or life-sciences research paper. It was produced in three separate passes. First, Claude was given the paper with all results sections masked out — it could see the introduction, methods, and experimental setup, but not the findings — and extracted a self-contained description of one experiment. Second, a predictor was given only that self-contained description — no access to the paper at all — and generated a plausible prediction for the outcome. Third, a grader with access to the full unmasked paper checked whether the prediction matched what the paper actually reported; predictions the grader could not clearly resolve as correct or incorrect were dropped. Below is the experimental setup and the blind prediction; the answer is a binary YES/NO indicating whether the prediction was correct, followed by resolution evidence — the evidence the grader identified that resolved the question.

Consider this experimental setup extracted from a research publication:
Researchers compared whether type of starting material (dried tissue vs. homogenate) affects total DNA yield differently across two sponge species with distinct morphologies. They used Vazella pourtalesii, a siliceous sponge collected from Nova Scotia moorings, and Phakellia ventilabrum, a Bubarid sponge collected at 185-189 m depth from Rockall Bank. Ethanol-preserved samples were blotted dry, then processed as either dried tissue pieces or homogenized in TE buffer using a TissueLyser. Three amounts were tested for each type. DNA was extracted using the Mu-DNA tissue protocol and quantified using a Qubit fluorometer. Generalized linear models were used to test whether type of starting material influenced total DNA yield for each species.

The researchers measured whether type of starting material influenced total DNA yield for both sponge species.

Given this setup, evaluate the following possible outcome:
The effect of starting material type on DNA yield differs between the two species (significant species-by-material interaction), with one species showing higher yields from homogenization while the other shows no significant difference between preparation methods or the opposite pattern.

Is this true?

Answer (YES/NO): YES